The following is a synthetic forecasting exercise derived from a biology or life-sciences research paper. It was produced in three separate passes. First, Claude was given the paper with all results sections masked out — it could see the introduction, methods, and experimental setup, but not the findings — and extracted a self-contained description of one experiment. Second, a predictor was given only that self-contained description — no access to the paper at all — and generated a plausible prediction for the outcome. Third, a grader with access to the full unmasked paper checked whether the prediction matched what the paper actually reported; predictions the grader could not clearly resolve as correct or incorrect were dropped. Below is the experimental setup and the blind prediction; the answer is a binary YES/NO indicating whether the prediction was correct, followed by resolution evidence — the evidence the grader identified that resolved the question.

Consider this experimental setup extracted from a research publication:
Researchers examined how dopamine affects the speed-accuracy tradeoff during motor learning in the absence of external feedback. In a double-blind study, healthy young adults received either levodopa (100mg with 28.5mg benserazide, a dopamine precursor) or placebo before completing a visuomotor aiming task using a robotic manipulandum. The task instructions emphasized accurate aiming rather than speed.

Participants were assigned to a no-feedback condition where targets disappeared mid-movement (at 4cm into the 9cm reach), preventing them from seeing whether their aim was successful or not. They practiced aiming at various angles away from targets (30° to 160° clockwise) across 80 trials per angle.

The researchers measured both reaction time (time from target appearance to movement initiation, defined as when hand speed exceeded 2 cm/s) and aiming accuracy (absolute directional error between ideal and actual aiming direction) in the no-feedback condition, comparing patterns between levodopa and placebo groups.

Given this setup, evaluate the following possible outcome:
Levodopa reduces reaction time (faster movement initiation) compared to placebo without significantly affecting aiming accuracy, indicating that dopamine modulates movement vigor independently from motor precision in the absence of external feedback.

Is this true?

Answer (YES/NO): NO